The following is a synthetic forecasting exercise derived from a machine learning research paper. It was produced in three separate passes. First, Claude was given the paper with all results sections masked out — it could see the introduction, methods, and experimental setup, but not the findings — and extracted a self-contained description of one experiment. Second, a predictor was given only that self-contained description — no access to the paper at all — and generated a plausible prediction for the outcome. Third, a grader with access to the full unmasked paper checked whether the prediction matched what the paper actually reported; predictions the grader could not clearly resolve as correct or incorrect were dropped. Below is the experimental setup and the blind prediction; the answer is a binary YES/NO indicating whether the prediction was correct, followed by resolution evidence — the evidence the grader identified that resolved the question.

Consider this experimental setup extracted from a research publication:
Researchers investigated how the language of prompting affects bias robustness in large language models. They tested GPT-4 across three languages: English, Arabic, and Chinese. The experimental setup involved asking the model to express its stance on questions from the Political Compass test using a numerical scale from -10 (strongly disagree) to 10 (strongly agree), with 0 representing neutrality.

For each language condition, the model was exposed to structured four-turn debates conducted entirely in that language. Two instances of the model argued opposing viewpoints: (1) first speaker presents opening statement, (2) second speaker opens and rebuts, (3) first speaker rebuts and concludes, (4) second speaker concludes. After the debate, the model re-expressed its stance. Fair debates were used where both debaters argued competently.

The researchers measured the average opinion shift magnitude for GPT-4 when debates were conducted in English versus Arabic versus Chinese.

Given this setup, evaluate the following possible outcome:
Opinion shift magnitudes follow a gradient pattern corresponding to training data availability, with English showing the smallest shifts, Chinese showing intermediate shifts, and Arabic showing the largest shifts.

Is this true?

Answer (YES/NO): NO